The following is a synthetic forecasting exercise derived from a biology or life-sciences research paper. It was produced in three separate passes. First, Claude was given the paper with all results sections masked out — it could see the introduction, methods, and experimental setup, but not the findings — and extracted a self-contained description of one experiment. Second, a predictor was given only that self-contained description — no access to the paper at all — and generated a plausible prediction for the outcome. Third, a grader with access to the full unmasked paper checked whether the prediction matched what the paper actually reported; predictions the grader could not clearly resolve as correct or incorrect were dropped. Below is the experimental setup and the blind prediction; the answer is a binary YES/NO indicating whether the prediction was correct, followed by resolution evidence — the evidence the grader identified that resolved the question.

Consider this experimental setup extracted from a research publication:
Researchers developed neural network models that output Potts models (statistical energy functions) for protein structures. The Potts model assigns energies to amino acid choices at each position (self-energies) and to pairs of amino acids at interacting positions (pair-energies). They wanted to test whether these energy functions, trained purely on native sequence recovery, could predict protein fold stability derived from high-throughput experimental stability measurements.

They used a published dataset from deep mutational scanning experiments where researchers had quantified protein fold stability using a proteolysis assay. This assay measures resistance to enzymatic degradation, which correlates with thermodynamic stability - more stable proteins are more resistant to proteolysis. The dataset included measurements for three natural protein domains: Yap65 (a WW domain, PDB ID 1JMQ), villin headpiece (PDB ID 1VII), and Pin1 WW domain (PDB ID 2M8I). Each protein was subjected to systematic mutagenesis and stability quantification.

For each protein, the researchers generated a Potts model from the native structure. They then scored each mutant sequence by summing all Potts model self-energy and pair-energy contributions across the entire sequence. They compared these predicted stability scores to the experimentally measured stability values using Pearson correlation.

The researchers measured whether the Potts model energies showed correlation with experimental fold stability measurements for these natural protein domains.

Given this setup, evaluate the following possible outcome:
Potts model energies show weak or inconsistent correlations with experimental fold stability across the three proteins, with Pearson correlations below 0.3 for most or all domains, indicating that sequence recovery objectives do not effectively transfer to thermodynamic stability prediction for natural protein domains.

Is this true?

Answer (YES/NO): NO